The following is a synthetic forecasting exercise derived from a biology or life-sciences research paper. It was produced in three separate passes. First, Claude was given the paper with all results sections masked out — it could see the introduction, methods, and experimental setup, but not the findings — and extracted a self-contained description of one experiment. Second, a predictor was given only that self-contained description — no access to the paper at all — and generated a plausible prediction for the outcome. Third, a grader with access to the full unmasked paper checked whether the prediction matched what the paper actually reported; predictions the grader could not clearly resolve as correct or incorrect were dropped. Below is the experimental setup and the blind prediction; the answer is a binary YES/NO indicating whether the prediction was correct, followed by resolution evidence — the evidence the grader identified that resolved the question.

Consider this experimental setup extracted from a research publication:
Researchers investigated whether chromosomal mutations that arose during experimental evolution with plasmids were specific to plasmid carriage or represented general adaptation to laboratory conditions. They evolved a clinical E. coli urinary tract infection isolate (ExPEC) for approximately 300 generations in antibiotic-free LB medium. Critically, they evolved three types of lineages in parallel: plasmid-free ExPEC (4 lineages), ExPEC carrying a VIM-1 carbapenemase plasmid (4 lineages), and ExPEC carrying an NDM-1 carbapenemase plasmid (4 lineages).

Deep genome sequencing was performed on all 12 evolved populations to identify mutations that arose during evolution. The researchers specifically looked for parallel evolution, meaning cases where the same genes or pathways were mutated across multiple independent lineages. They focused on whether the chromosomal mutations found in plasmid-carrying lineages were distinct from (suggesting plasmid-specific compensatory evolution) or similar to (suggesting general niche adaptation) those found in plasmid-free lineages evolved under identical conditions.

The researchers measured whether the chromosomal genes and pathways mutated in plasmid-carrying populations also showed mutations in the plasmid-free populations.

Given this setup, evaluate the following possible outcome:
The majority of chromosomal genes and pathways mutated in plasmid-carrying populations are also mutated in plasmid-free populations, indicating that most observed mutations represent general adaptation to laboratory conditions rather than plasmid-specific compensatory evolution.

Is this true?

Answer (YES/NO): YES